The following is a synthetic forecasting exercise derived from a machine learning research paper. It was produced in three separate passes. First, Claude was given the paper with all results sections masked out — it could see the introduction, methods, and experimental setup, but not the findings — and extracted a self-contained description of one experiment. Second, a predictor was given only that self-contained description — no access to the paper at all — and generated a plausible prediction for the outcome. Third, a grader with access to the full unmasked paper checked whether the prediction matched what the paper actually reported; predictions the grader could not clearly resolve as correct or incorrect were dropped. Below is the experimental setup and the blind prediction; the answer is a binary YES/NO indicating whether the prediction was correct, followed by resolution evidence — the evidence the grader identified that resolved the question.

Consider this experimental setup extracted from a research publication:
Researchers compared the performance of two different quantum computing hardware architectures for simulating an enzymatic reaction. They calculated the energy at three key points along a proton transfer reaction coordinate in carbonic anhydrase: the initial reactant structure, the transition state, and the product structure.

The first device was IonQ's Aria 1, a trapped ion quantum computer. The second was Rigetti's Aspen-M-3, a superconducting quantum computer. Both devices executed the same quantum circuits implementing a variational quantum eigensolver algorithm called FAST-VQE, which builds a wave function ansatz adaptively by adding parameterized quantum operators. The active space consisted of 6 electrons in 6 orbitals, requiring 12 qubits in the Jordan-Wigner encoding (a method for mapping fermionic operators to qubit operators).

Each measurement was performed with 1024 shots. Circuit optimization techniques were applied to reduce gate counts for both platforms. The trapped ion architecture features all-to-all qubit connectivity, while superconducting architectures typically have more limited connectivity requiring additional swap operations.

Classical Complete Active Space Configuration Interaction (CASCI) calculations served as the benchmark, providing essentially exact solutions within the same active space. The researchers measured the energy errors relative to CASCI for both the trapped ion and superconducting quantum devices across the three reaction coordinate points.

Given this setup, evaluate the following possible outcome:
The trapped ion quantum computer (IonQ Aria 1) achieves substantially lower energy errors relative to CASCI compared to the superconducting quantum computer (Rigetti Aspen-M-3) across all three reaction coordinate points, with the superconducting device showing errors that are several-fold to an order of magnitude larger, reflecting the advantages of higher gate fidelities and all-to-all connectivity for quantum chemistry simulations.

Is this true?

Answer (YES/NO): NO